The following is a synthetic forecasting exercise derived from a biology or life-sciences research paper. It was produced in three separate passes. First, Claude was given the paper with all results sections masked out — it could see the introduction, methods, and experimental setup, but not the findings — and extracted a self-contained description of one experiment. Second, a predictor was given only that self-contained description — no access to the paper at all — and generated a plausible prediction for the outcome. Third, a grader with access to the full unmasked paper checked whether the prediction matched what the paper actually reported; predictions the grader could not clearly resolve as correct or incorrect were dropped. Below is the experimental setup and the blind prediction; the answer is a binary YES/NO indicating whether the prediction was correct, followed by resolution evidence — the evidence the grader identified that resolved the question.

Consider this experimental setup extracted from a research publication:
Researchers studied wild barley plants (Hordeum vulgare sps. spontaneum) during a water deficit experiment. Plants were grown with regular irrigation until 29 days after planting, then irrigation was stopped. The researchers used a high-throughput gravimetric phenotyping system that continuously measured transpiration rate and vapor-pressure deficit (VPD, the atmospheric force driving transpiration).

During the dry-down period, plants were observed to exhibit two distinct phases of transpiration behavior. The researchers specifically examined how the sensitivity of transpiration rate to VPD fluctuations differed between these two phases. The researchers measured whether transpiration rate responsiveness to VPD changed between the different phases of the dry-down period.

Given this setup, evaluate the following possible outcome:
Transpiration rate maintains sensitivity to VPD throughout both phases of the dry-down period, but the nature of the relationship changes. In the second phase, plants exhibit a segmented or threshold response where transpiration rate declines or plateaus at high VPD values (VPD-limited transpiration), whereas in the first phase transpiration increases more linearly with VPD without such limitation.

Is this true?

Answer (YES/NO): NO